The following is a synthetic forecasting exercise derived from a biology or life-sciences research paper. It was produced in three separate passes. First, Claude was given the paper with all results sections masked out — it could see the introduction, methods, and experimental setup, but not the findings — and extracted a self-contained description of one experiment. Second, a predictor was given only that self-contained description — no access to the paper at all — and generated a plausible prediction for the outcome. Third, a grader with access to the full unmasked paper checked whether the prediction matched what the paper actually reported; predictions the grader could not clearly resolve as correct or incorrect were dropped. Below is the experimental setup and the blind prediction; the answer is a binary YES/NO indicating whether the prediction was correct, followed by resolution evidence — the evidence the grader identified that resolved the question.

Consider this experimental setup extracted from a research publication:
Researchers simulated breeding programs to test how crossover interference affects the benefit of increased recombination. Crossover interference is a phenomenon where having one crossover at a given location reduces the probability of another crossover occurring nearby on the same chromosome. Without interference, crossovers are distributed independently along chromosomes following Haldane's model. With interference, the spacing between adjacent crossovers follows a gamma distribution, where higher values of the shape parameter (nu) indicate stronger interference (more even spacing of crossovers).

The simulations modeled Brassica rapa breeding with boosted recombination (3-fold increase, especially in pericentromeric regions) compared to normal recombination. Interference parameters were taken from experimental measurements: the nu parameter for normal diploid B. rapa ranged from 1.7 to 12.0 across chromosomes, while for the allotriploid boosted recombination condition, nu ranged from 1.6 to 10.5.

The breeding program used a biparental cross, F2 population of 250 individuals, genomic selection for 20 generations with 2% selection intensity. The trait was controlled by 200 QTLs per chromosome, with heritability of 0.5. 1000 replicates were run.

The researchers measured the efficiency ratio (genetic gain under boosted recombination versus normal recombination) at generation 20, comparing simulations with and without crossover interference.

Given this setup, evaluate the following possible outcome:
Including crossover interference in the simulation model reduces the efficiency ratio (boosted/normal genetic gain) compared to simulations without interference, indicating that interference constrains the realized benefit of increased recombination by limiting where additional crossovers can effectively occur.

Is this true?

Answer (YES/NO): YES